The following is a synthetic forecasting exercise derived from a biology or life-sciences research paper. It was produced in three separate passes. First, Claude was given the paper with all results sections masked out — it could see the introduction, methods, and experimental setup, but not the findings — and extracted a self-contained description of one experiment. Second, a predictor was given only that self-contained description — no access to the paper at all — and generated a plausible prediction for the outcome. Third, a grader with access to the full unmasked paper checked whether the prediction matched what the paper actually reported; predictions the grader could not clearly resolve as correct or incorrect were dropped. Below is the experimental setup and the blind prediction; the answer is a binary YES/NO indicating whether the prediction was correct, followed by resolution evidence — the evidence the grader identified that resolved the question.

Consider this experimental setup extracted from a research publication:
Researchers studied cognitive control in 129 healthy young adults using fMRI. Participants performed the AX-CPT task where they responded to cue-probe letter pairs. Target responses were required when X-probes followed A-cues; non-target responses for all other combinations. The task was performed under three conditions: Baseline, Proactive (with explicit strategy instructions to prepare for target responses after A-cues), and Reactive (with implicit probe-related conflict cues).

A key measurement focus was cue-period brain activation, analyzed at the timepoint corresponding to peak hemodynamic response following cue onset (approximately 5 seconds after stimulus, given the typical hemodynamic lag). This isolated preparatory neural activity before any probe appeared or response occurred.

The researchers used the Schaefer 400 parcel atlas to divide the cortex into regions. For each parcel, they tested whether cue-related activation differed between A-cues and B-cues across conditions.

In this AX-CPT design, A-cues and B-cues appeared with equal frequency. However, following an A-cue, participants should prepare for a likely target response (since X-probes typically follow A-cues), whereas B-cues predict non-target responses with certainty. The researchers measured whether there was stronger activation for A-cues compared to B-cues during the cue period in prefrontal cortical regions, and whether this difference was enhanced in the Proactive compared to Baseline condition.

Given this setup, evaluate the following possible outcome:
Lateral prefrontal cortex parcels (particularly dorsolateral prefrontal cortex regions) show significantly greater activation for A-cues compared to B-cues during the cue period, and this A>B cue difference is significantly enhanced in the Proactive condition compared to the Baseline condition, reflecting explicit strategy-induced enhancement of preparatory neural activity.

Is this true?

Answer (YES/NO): YES